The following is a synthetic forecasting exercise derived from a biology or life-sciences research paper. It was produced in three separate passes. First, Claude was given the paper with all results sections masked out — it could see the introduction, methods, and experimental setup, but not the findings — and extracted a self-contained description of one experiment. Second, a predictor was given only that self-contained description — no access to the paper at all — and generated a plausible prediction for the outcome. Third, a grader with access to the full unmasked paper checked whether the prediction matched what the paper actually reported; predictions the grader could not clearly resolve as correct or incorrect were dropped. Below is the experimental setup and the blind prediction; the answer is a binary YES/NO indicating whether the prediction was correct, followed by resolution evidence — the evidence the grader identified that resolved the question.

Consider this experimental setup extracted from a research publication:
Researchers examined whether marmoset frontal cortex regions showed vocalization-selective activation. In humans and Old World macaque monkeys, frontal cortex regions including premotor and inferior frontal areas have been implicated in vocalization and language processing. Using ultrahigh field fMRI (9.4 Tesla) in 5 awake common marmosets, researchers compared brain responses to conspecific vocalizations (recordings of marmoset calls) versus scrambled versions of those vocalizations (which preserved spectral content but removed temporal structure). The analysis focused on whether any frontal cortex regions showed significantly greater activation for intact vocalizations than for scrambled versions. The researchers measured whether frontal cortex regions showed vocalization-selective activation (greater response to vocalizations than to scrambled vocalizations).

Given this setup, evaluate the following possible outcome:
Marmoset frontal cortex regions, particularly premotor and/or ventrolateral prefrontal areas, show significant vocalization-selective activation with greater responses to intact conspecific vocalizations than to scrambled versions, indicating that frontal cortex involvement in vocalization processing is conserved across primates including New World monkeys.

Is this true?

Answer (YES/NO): YES